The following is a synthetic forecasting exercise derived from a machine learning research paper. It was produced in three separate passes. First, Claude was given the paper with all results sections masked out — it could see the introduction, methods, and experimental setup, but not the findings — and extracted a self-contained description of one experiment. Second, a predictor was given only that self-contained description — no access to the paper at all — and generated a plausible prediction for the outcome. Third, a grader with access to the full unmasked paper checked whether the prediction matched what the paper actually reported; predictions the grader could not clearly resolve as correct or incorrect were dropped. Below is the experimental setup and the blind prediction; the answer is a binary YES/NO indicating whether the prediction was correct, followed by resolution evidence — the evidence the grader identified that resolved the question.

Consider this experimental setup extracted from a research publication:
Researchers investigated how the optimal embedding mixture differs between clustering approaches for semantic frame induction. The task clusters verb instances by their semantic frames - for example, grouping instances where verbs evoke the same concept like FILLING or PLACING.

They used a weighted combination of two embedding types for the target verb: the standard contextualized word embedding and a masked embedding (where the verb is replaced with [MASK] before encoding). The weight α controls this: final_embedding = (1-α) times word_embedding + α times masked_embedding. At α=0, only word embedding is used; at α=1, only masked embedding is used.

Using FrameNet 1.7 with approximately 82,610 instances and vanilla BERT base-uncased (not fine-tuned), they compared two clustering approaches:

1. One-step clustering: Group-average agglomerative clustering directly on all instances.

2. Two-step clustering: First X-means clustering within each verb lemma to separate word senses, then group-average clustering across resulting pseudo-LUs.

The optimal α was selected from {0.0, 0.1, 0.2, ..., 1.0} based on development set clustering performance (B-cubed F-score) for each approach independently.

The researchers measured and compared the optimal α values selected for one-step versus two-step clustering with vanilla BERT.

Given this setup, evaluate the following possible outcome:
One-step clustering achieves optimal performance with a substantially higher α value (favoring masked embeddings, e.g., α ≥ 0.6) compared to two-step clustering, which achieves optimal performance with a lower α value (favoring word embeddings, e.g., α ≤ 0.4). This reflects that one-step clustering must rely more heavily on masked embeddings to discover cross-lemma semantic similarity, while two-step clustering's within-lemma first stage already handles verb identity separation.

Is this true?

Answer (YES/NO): NO